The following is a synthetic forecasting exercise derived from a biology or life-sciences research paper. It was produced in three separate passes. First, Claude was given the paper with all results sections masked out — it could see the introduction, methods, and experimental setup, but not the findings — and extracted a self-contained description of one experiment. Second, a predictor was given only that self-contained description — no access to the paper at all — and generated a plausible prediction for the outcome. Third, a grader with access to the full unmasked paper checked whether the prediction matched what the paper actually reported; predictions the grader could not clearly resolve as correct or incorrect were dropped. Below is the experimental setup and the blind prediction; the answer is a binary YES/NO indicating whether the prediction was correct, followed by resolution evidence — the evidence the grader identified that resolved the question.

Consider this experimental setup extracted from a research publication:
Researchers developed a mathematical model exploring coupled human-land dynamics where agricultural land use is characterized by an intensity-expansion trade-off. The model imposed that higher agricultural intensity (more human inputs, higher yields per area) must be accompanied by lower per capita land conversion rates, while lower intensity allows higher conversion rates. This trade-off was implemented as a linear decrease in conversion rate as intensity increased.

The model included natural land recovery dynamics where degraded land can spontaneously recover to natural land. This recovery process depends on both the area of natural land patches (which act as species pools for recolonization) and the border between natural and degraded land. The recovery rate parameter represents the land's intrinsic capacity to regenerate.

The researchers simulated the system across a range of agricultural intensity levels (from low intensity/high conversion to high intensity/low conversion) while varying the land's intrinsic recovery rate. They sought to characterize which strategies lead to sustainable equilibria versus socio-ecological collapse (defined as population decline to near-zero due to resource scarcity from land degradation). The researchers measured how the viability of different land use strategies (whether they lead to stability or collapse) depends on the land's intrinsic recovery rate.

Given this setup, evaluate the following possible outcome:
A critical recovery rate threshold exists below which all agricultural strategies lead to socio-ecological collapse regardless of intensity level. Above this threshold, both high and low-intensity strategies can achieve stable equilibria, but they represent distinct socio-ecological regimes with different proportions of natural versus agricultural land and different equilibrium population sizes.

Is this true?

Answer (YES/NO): NO